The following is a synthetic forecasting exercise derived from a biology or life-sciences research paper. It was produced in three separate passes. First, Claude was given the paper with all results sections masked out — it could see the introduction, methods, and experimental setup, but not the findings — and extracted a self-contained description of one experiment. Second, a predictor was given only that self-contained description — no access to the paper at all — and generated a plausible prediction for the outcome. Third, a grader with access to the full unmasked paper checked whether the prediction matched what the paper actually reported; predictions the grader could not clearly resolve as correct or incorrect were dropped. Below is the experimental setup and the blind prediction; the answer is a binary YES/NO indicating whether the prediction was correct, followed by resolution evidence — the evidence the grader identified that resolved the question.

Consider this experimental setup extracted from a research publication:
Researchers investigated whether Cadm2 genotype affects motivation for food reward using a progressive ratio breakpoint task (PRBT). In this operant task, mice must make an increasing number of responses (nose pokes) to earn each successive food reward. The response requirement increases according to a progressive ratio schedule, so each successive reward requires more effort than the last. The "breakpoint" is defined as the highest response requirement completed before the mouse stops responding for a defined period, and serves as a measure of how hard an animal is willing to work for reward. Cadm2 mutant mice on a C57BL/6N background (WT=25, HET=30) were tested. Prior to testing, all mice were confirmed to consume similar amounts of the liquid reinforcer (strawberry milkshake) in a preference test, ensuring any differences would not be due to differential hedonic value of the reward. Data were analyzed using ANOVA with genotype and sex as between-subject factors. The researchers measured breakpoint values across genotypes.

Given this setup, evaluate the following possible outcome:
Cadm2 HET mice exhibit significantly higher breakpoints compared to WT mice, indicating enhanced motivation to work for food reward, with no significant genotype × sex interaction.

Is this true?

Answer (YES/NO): NO